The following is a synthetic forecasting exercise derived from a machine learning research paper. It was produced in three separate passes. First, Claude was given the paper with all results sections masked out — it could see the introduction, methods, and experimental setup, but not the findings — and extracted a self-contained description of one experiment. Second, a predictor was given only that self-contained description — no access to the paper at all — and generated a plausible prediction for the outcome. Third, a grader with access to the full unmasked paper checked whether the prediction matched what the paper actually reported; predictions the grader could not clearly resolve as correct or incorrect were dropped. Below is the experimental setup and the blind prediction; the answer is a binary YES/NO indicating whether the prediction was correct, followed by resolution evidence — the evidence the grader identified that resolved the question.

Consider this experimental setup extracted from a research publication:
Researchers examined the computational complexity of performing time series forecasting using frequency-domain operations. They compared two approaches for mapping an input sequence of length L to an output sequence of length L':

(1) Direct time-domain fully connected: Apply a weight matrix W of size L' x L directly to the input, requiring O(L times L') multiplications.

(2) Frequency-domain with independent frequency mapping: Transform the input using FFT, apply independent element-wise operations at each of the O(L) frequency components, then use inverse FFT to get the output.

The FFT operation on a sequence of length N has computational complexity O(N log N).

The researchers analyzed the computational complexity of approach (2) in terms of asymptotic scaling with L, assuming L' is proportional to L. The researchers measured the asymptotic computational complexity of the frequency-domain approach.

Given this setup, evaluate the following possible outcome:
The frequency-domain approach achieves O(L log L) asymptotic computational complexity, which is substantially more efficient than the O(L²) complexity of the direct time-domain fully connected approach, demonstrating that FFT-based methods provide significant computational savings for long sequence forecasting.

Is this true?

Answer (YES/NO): YES